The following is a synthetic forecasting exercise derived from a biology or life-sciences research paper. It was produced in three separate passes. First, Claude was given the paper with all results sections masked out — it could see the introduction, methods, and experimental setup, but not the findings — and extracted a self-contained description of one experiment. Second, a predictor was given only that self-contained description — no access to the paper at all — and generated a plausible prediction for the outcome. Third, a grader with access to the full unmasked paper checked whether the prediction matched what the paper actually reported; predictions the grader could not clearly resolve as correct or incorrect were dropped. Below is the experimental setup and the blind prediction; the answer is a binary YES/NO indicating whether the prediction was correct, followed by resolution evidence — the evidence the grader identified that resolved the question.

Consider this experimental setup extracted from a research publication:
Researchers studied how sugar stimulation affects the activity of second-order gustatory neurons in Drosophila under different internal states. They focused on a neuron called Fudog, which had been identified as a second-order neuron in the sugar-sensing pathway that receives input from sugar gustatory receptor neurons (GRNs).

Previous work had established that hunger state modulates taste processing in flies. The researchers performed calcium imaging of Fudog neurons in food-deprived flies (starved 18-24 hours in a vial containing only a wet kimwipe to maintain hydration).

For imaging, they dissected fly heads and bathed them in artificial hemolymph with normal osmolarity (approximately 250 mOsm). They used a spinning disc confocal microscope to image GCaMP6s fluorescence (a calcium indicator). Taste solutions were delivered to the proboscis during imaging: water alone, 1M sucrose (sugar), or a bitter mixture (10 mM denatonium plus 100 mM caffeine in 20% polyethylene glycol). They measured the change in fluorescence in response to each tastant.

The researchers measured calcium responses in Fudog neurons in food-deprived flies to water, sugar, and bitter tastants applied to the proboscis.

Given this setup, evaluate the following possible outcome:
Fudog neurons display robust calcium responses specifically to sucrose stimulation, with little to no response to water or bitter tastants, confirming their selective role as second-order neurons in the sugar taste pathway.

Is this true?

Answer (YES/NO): NO